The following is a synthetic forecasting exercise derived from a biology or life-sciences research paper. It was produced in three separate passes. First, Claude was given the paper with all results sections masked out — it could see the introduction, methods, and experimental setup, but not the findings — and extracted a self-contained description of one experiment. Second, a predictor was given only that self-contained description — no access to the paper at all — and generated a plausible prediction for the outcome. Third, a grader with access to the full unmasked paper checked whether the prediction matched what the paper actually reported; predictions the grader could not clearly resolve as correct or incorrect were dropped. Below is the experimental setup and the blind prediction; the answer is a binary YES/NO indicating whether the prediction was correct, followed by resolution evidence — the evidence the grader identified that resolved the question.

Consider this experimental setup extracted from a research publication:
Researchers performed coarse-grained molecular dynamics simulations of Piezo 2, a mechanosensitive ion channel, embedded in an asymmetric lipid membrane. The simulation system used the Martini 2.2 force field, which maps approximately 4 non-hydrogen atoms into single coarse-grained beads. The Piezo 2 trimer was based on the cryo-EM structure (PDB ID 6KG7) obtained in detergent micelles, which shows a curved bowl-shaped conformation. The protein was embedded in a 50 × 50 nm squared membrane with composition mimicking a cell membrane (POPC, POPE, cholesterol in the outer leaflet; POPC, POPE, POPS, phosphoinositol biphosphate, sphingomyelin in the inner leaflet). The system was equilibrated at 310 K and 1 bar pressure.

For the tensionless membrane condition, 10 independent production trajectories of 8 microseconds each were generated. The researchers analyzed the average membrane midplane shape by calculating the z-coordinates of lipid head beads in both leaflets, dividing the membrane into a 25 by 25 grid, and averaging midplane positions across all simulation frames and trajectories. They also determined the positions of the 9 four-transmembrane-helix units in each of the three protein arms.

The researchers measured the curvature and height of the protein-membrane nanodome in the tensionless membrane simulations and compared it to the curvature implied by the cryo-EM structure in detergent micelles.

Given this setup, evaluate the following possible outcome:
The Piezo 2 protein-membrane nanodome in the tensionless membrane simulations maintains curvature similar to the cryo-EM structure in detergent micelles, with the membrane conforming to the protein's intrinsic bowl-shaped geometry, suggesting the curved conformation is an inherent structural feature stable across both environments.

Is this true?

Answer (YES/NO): NO